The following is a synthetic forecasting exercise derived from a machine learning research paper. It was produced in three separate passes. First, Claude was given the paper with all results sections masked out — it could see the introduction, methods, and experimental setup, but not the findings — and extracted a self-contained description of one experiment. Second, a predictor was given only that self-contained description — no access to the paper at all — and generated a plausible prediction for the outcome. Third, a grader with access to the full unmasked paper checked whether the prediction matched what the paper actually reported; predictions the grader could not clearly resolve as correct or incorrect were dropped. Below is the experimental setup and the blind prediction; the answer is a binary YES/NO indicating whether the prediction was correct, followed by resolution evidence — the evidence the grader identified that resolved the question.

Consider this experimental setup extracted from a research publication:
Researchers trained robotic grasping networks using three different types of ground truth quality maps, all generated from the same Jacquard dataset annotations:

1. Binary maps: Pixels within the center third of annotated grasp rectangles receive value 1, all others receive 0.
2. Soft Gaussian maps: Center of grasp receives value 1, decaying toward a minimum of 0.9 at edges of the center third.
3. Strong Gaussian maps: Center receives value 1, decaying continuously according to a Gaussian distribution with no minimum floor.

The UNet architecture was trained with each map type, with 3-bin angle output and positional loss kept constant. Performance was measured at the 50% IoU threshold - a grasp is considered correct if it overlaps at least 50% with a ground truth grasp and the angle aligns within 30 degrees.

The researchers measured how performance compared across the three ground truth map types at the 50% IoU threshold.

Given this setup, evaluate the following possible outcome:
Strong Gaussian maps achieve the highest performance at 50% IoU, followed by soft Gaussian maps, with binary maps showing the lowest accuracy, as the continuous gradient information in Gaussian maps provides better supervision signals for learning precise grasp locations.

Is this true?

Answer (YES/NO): NO